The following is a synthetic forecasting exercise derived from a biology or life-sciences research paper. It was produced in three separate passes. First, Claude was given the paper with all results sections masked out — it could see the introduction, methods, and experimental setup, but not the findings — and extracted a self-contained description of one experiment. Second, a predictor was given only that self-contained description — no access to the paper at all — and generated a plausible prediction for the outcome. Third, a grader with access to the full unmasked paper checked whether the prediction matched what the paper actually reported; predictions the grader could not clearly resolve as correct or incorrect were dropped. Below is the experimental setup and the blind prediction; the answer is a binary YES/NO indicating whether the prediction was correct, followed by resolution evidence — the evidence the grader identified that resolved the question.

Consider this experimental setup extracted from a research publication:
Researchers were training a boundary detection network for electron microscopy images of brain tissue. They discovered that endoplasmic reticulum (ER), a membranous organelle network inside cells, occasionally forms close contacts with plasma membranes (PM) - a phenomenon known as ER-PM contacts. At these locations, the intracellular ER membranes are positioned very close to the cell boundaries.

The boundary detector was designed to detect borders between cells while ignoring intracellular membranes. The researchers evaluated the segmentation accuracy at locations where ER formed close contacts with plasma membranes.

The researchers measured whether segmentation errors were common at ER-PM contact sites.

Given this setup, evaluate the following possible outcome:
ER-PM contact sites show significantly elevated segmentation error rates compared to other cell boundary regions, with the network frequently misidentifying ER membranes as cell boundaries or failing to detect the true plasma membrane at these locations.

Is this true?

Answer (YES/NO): YES